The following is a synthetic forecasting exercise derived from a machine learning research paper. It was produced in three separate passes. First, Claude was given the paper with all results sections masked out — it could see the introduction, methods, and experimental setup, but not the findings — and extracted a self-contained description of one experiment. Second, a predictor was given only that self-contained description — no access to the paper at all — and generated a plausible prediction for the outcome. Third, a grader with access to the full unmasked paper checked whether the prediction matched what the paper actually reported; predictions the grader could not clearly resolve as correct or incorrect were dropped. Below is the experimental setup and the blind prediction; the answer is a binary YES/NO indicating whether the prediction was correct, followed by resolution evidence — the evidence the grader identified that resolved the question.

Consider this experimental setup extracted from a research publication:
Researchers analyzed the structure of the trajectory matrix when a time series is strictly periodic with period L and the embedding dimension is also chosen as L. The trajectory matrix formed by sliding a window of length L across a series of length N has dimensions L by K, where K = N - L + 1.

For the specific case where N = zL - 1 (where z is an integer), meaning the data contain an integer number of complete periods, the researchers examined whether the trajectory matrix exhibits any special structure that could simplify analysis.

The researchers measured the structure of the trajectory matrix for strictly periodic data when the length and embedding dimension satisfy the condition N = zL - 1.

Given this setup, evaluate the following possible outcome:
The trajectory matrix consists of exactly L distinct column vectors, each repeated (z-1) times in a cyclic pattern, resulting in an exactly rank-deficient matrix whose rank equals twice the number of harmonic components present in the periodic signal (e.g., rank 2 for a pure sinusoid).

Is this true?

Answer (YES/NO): NO